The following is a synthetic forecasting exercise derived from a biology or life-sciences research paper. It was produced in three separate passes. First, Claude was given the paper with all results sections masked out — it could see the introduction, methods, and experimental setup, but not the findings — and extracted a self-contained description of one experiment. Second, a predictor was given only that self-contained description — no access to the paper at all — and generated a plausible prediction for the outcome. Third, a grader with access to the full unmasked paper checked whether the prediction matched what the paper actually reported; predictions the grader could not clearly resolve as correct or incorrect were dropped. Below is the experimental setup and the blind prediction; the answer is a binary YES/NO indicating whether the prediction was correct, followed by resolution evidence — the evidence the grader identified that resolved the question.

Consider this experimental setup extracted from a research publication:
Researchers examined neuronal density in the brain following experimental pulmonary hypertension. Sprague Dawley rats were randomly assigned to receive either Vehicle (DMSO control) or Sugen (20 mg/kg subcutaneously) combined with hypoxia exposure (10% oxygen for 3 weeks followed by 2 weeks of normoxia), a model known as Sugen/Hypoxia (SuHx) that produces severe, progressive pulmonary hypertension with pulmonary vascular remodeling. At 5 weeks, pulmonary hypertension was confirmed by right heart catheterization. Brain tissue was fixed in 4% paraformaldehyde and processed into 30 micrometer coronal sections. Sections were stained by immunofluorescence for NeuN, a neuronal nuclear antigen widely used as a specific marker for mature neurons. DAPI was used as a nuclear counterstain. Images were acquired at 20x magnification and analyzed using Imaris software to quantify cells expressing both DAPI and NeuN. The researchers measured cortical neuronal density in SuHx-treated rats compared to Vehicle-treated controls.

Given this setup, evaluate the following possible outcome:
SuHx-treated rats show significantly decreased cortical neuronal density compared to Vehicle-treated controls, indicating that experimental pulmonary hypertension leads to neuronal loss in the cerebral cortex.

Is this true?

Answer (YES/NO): YES